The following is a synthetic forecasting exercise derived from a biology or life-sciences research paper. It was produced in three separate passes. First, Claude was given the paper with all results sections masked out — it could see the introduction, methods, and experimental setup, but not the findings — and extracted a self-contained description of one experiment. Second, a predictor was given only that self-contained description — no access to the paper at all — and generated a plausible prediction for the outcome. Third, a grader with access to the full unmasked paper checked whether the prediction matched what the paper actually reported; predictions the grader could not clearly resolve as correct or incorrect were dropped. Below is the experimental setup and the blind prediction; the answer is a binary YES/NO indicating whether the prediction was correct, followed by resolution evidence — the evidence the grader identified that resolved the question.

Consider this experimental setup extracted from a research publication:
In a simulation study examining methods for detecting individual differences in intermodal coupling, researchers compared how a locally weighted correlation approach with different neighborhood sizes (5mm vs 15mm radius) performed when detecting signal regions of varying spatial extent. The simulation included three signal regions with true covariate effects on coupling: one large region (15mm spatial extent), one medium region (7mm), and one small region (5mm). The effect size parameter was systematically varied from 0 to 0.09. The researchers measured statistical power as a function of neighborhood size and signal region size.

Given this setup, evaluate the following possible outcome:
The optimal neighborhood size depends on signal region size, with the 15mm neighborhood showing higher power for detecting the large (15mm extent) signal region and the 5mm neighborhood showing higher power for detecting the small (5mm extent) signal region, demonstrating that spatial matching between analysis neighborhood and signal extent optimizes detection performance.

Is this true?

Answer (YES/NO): YES